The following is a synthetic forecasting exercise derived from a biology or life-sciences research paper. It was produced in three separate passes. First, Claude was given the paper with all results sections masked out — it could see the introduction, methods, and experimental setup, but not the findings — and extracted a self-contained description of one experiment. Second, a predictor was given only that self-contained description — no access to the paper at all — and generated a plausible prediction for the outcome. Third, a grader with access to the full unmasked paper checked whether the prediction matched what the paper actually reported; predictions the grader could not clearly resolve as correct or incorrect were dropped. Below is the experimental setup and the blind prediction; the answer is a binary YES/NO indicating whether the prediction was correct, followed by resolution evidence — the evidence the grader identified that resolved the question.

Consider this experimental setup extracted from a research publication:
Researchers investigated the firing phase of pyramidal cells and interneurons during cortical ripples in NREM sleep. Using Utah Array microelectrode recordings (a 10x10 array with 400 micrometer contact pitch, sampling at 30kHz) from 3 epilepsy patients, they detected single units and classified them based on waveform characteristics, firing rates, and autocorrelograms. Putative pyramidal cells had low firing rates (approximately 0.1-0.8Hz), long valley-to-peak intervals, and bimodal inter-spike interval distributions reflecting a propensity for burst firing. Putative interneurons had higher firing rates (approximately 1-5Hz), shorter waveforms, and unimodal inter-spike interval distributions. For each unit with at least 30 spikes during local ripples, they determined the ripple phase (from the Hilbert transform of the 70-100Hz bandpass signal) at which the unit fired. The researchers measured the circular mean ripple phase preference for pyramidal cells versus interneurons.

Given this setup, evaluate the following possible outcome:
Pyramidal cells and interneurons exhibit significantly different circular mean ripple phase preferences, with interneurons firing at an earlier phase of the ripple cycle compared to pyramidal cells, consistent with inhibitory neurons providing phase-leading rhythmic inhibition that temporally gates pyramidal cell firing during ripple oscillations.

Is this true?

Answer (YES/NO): NO